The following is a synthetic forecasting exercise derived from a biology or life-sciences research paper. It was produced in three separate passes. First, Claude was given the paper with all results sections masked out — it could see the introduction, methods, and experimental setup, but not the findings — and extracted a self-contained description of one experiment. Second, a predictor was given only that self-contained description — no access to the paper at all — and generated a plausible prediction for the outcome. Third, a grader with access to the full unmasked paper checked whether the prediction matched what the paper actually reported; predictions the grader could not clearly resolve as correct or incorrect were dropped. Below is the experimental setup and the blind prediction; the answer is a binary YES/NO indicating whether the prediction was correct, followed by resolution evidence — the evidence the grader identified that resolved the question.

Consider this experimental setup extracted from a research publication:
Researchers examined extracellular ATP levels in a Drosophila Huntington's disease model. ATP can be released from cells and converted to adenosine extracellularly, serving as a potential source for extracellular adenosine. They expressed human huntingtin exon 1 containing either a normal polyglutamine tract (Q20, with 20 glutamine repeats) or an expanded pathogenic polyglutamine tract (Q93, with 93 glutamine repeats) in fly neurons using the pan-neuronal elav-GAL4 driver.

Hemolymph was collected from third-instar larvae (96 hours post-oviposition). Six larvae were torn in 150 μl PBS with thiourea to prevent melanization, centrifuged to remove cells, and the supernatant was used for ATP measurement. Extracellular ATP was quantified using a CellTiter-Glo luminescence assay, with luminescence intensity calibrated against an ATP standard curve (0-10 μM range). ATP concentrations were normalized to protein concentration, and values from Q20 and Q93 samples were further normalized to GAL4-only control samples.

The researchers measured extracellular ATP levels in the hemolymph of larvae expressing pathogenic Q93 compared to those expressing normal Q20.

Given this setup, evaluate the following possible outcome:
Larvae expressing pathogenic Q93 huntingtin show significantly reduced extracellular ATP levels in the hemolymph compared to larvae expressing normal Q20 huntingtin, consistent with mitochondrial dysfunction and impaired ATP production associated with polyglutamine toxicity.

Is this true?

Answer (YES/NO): NO